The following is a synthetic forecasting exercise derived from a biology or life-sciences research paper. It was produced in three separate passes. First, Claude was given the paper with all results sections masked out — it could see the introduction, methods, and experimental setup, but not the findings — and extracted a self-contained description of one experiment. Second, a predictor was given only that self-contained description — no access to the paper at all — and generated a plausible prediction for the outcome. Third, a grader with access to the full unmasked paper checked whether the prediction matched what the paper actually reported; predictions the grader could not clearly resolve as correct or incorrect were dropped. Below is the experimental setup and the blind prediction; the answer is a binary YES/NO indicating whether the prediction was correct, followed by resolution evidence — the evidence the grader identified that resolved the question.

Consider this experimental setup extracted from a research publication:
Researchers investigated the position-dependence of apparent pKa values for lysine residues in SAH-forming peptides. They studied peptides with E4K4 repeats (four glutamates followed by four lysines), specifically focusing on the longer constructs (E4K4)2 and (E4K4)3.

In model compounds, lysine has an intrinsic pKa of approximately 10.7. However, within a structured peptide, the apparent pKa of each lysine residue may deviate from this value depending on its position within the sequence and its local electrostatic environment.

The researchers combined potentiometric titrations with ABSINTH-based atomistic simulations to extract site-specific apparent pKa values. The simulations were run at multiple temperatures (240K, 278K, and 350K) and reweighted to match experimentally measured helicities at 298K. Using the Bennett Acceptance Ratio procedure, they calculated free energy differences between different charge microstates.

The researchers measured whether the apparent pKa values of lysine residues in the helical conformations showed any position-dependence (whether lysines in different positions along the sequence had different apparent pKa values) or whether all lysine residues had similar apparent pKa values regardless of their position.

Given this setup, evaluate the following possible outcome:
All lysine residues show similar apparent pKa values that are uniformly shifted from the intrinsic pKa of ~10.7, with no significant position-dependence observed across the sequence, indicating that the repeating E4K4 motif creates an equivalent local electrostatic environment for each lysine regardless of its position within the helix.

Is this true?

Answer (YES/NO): NO